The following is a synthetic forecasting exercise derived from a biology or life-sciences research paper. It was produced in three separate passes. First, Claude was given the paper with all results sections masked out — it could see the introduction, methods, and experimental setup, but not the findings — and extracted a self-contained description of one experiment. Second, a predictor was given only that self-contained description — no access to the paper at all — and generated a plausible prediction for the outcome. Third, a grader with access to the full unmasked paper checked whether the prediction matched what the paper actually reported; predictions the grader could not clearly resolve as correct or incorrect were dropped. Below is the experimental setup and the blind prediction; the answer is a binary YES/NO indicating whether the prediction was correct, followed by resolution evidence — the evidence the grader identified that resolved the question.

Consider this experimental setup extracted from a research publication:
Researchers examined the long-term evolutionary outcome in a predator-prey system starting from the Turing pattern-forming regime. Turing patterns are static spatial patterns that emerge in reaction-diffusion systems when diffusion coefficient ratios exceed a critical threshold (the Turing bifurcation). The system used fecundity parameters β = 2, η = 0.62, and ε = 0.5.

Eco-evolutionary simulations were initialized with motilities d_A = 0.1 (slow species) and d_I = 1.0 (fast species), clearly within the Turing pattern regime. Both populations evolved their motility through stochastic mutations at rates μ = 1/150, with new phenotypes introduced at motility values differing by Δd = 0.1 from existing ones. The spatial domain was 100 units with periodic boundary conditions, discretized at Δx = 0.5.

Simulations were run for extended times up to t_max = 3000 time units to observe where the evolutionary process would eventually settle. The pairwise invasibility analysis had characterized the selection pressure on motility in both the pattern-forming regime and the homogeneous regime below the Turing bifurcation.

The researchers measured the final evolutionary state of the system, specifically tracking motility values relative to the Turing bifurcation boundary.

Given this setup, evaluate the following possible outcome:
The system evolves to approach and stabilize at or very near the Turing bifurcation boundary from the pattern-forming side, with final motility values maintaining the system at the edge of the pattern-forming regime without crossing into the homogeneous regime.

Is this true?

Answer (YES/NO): NO